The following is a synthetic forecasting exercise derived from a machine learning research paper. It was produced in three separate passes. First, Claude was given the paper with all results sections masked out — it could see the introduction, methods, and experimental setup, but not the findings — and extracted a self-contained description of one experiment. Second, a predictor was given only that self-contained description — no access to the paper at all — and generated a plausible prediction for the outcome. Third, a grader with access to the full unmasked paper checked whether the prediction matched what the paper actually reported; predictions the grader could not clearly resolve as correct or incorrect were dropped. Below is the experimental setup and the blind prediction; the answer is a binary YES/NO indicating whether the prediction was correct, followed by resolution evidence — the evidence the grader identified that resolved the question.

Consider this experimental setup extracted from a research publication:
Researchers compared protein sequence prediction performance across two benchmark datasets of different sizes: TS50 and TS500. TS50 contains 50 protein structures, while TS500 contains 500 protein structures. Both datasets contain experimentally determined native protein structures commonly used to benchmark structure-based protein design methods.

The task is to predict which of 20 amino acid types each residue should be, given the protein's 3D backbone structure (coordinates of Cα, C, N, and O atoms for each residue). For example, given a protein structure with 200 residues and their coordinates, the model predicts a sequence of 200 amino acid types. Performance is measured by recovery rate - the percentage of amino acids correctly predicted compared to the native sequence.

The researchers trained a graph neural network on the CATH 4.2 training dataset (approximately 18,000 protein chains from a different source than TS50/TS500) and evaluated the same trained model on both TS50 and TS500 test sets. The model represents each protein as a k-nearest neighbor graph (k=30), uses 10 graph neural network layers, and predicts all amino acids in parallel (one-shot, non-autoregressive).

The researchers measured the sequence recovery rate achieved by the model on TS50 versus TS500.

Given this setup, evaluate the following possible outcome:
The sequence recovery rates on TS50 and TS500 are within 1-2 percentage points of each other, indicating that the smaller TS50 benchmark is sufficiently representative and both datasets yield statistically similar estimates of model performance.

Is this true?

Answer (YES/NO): YES